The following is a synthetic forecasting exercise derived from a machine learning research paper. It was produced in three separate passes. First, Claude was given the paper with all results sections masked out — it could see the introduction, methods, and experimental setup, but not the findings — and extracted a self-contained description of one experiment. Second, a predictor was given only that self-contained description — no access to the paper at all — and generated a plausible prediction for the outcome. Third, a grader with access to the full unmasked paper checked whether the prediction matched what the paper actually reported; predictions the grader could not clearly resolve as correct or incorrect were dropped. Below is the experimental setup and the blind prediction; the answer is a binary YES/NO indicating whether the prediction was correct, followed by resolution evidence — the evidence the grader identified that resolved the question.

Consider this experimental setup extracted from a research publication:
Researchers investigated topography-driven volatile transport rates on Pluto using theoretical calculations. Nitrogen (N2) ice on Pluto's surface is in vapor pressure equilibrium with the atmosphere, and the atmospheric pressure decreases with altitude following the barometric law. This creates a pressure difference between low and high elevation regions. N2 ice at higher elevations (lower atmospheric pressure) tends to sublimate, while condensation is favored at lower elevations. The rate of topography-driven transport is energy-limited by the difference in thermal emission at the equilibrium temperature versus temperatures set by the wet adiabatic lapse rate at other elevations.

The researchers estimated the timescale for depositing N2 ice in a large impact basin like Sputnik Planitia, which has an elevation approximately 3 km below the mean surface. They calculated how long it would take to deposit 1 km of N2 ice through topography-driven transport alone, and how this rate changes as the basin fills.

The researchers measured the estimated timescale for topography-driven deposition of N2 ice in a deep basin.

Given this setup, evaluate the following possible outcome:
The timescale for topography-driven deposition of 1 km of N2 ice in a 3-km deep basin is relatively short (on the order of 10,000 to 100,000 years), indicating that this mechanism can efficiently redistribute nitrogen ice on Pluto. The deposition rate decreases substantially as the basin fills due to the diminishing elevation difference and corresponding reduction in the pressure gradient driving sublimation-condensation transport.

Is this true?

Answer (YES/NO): NO